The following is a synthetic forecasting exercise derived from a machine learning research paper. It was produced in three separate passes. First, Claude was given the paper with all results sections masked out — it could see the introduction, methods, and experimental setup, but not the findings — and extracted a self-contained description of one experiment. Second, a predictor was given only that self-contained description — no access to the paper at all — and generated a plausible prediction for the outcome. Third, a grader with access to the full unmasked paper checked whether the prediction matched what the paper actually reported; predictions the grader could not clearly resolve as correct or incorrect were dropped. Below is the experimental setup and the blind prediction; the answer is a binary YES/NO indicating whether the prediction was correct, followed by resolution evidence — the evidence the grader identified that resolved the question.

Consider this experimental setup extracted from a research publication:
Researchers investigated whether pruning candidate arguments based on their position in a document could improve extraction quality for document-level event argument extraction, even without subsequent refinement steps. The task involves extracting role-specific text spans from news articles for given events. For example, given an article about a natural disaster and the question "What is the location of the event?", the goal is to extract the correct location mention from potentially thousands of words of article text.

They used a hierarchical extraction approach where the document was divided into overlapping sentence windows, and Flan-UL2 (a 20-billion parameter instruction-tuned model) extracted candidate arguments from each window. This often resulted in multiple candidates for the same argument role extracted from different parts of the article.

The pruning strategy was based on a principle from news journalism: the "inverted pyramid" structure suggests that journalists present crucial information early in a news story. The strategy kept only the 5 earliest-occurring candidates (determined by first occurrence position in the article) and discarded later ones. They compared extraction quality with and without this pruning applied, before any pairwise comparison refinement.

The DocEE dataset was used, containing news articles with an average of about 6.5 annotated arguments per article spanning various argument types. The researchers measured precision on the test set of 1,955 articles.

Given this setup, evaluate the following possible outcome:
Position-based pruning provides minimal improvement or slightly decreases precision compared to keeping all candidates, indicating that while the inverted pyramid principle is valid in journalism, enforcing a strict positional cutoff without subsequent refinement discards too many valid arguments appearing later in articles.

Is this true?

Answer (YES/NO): NO